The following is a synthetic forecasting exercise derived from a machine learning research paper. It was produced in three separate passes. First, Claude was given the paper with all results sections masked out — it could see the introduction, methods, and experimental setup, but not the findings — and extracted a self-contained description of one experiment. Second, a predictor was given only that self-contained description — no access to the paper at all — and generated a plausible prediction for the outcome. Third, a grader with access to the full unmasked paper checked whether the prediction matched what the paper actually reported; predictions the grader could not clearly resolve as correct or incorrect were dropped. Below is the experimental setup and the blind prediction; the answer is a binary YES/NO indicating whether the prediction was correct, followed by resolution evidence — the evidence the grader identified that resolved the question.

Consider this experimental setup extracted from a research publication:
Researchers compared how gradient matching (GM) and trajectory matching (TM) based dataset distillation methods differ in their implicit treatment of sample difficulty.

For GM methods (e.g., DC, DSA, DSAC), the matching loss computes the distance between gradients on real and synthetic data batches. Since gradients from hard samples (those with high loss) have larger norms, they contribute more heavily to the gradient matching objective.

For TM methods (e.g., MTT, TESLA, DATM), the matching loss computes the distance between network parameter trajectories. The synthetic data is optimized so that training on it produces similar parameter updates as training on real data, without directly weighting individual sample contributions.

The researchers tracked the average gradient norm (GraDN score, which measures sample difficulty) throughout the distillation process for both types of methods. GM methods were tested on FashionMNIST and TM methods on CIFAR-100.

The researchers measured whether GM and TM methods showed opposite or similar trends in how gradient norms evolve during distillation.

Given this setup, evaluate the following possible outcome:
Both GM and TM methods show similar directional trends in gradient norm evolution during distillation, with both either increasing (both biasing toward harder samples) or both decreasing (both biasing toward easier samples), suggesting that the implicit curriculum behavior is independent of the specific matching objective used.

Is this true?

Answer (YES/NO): NO